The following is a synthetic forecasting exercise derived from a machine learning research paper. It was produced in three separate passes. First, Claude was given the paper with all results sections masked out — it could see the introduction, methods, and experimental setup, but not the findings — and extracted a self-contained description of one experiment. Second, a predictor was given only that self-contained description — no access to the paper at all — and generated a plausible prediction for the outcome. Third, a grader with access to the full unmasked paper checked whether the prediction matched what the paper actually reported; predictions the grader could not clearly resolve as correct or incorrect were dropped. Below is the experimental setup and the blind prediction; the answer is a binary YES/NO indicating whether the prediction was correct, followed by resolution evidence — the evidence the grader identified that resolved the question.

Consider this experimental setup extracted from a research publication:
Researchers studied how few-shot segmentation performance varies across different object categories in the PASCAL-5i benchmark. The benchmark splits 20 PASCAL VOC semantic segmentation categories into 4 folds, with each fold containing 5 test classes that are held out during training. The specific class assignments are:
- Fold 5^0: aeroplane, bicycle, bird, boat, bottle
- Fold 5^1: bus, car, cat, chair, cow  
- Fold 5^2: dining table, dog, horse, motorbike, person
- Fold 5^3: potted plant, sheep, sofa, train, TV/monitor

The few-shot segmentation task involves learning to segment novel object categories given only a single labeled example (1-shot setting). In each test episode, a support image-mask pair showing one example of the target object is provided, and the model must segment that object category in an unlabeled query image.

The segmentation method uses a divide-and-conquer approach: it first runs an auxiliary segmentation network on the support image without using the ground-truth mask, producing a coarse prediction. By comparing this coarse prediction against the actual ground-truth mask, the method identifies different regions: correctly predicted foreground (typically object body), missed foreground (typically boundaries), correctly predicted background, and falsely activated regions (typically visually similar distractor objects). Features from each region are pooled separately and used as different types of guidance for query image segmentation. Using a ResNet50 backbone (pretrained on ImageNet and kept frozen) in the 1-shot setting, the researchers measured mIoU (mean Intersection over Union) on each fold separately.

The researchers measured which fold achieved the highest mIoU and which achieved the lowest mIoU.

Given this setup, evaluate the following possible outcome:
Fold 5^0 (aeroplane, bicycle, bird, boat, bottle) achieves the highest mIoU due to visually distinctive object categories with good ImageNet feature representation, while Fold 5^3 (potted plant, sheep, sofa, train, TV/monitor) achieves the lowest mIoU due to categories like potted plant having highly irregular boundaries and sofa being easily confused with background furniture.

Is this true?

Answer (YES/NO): NO